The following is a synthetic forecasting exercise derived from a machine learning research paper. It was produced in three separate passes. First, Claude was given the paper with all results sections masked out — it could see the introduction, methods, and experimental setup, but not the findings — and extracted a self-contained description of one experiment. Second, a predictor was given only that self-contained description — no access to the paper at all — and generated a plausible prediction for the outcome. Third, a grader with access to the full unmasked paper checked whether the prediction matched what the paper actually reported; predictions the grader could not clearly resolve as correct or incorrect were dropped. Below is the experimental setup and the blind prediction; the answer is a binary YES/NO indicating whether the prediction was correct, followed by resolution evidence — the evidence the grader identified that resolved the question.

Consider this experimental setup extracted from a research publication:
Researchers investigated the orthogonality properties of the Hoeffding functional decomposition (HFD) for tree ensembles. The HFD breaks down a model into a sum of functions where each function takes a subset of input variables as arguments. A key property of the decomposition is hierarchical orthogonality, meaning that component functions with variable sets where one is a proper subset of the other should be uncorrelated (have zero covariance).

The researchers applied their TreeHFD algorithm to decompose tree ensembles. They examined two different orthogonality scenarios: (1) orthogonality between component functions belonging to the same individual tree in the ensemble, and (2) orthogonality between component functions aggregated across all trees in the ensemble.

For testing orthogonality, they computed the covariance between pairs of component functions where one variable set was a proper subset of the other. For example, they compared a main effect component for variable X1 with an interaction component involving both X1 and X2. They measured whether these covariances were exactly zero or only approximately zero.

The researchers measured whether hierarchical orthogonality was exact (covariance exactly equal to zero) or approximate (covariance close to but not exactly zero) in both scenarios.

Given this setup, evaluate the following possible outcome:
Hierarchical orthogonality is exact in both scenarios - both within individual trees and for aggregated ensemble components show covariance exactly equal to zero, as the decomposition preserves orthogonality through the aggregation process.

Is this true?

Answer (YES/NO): NO